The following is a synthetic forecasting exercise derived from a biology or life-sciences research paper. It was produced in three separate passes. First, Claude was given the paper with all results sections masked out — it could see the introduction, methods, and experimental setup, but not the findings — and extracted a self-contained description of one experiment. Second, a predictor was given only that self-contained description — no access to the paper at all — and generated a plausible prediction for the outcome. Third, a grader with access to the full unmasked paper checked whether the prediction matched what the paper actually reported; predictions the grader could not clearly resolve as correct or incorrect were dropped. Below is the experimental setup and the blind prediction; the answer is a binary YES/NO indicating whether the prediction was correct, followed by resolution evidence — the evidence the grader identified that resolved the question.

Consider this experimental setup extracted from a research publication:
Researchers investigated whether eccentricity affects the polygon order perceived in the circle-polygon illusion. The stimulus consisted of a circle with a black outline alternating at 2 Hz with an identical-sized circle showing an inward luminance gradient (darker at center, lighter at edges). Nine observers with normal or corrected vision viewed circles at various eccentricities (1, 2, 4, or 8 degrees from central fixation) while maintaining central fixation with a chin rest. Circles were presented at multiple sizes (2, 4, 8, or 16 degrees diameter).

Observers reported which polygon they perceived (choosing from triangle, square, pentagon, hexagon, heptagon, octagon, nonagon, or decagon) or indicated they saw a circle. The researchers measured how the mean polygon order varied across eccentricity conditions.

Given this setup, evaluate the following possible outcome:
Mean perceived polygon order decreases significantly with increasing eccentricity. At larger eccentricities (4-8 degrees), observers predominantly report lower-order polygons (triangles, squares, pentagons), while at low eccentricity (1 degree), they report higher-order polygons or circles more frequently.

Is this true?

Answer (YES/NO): NO